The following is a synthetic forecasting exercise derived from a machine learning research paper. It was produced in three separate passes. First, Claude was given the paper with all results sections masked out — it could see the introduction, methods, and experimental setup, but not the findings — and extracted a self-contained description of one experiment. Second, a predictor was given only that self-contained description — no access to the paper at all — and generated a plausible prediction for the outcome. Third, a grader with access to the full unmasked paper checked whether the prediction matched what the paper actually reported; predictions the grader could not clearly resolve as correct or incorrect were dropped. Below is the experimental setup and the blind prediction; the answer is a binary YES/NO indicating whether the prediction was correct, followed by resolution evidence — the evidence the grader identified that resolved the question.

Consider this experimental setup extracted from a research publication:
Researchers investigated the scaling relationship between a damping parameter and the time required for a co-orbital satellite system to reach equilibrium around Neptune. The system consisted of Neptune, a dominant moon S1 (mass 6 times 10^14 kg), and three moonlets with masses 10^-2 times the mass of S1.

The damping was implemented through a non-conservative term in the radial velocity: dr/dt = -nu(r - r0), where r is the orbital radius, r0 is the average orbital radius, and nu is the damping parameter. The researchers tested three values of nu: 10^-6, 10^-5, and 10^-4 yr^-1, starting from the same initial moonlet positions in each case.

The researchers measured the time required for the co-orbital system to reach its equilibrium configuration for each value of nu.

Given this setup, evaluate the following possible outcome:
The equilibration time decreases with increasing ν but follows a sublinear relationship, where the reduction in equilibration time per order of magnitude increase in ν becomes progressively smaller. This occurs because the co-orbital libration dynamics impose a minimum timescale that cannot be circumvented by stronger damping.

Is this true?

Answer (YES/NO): NO